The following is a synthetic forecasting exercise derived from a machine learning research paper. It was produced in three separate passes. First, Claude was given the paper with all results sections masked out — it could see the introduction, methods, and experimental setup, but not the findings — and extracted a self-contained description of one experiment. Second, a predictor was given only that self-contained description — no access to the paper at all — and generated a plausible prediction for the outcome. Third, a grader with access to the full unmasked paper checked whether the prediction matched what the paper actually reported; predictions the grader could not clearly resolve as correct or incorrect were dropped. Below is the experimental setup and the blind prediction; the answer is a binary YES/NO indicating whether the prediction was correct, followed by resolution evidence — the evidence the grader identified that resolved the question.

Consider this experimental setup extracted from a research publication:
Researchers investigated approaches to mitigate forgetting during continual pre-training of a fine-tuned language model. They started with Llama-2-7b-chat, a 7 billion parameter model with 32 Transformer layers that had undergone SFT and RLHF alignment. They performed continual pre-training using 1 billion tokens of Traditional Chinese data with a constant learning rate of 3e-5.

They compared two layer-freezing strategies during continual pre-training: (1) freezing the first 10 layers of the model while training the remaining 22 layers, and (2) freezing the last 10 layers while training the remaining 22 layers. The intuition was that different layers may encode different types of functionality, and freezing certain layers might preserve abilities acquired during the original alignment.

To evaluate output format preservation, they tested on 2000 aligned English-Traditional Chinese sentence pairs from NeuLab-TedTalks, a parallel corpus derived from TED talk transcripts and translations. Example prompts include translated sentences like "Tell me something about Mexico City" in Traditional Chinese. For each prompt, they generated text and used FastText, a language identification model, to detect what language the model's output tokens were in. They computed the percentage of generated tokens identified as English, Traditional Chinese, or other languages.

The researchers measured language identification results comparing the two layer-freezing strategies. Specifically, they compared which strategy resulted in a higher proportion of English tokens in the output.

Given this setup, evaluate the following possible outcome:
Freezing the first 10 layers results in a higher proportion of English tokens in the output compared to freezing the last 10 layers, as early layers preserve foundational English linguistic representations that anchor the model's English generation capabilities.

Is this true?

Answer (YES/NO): NO